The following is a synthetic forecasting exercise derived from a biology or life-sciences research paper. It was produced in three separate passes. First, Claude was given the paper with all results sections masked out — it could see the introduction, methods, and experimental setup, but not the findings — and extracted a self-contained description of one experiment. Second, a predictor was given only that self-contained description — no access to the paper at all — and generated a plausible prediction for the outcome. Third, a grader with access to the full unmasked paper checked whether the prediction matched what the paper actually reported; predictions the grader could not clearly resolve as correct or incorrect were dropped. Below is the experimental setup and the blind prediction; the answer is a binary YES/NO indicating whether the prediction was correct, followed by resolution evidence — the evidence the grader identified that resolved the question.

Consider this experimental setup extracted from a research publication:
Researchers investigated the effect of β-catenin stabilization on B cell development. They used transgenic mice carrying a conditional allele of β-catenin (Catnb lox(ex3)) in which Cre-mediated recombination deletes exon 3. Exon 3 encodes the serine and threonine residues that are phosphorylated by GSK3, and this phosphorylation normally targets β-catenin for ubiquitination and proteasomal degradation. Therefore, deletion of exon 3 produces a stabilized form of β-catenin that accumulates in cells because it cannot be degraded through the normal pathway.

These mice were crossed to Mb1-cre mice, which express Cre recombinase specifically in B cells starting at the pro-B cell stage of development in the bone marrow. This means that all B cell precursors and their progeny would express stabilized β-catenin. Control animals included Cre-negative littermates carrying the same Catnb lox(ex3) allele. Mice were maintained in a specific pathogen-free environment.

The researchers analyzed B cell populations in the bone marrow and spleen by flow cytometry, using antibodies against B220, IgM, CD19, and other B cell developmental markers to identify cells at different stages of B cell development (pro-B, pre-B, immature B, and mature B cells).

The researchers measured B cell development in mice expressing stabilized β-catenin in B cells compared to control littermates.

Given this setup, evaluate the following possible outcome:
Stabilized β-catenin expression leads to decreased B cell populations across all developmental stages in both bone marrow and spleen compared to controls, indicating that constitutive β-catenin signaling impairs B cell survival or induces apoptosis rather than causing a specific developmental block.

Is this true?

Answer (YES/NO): NO